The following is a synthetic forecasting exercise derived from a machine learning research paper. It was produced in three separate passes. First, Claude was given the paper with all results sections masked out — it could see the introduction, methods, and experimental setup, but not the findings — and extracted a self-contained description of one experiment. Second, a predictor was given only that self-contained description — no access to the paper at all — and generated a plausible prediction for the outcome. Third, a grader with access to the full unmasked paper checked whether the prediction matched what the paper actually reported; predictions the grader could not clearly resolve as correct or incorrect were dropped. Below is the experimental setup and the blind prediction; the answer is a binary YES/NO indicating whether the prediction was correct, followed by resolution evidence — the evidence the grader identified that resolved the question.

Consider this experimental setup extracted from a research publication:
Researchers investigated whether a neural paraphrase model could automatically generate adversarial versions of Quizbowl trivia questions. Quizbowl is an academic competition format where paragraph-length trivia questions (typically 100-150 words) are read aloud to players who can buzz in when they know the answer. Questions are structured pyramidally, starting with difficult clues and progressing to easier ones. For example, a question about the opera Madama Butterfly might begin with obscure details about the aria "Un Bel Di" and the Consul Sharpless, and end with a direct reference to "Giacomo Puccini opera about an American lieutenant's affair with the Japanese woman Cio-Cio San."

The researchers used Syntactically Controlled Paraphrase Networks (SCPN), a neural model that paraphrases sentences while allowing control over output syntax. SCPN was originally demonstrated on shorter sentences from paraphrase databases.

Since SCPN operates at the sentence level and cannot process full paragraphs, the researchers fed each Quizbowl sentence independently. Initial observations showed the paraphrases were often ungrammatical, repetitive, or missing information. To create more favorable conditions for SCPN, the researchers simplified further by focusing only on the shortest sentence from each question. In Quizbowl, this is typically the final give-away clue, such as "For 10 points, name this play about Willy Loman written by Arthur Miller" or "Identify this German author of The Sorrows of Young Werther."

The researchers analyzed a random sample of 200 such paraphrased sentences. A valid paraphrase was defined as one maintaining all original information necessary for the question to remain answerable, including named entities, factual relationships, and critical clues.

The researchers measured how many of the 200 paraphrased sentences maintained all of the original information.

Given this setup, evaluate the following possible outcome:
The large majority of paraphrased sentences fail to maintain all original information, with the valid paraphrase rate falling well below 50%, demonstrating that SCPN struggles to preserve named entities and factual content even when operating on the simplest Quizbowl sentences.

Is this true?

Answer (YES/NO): YES